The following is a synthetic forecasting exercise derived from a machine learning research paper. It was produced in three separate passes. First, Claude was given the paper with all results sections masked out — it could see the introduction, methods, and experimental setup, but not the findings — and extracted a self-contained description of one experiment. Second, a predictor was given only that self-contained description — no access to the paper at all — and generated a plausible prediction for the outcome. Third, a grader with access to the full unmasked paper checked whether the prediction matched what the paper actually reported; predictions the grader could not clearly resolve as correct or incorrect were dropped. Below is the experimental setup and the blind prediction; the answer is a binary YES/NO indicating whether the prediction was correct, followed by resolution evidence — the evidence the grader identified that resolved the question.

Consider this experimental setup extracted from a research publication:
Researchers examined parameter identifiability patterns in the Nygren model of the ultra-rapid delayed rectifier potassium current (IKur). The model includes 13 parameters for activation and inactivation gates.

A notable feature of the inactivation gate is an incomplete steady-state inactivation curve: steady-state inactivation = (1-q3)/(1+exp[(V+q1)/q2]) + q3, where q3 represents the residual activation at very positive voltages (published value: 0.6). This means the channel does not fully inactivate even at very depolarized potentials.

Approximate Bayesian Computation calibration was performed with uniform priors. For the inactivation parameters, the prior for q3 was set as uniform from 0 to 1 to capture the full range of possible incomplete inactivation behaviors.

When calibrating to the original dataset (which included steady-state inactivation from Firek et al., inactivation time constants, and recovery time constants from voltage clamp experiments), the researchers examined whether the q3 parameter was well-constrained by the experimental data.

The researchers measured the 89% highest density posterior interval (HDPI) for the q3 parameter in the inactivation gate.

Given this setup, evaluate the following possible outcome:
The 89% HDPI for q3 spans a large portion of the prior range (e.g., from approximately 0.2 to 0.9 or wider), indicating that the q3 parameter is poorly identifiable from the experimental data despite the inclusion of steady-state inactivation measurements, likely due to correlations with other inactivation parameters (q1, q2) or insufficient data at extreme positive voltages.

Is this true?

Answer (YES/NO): NO